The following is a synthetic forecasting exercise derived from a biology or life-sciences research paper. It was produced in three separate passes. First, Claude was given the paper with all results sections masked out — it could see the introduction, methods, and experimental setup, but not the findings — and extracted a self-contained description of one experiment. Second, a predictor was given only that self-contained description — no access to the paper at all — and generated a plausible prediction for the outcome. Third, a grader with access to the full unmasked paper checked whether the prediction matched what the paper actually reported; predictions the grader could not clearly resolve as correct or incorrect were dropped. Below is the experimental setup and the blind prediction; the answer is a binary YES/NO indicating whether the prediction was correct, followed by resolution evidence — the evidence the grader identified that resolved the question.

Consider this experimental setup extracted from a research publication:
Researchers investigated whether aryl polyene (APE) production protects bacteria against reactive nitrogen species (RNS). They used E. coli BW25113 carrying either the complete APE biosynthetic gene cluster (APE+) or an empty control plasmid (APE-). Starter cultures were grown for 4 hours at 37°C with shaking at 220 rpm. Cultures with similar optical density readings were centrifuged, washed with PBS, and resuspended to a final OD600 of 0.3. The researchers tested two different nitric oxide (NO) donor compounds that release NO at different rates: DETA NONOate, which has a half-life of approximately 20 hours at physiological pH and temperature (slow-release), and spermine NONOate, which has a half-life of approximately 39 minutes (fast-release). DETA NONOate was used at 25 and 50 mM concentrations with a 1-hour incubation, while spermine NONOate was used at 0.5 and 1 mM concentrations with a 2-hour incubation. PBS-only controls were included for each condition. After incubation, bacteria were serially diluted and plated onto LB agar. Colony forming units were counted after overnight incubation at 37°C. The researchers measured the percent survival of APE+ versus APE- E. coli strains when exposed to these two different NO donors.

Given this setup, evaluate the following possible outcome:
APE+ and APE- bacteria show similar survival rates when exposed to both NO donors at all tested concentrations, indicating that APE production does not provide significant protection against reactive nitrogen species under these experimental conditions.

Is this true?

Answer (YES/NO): NO